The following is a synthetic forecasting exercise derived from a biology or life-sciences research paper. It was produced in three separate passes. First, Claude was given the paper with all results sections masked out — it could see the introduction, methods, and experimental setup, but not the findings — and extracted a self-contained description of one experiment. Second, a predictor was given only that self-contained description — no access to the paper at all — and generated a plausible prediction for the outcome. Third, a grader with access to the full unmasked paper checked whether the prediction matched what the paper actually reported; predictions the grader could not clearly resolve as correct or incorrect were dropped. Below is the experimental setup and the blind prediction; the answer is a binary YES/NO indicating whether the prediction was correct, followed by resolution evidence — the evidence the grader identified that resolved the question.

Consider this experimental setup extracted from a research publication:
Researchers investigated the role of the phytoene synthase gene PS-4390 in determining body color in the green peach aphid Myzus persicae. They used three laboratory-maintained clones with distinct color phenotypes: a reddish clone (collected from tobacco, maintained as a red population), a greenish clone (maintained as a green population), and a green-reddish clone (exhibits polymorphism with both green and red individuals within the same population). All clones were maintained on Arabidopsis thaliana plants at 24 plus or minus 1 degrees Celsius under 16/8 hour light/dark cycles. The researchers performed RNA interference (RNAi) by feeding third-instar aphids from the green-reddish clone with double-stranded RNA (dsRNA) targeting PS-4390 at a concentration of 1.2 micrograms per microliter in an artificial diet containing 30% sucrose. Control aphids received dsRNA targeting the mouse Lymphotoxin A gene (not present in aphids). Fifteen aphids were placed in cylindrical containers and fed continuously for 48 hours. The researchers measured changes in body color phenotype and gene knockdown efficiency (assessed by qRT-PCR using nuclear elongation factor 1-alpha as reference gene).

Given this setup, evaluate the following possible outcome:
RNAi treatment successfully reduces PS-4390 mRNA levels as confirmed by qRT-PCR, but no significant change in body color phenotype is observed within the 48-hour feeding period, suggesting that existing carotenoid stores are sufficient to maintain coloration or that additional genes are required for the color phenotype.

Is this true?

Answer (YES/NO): NO